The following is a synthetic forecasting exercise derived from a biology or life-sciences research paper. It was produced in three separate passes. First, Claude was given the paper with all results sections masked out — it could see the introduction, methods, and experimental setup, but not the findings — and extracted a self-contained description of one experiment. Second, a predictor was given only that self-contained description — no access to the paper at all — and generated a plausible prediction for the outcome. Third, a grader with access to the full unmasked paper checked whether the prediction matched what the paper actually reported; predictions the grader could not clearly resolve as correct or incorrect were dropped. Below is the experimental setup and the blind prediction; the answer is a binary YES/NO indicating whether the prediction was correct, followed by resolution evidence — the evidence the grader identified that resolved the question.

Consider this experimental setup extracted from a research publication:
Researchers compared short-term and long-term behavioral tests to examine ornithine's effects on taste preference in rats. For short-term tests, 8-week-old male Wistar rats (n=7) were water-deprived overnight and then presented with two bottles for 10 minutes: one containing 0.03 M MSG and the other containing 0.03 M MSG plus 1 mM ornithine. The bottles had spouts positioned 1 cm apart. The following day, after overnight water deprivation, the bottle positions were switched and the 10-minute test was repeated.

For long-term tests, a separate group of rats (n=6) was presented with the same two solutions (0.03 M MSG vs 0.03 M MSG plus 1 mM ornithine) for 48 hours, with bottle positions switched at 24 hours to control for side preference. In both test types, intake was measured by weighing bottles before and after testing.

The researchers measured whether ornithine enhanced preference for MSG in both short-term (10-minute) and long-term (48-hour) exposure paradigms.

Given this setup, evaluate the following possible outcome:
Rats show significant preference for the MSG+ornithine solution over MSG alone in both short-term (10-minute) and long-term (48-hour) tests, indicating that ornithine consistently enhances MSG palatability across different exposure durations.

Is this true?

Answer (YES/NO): YES